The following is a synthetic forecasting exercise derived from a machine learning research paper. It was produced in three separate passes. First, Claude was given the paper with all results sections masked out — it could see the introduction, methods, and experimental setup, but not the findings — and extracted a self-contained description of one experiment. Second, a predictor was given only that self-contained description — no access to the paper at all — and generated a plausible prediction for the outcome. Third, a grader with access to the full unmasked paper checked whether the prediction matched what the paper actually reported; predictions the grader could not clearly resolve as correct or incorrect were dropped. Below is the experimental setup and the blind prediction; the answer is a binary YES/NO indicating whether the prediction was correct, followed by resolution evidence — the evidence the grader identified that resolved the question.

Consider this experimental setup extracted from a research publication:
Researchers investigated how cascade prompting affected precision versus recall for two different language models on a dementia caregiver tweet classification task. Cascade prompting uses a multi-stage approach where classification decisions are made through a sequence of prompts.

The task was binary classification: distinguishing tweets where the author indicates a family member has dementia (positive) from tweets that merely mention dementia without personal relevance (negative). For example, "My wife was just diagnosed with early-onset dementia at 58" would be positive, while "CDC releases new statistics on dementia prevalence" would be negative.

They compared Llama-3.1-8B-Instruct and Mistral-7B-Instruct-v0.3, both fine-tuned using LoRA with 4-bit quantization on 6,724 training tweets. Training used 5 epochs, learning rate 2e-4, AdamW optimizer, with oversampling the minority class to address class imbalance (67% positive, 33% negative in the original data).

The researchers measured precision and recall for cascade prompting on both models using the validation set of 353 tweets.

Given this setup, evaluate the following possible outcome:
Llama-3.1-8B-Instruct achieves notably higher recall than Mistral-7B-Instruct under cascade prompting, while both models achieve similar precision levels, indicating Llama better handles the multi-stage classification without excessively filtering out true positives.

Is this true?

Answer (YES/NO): YES